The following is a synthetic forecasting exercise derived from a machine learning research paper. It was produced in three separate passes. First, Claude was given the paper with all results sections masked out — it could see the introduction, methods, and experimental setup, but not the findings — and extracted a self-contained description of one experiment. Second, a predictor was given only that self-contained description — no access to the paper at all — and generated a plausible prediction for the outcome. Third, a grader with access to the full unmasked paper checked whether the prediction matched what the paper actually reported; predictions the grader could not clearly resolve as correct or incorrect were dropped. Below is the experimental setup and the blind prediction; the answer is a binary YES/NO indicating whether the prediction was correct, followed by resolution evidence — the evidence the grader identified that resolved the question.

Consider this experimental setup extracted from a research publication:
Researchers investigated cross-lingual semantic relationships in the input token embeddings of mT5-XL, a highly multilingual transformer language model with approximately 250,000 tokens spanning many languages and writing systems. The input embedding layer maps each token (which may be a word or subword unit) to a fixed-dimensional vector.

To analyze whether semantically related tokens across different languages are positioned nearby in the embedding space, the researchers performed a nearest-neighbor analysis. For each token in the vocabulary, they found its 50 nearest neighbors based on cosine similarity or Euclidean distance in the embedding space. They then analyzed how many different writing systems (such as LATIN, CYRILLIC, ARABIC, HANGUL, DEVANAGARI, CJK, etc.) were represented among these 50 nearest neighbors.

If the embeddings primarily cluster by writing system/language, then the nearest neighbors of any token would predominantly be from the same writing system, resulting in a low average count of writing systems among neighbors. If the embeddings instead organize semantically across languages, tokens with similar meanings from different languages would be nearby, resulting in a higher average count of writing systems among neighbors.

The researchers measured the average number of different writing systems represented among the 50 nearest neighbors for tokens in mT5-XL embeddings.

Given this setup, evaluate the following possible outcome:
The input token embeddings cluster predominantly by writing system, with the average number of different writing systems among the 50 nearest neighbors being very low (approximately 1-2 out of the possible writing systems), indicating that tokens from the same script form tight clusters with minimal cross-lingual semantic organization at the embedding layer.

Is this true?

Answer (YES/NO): NO